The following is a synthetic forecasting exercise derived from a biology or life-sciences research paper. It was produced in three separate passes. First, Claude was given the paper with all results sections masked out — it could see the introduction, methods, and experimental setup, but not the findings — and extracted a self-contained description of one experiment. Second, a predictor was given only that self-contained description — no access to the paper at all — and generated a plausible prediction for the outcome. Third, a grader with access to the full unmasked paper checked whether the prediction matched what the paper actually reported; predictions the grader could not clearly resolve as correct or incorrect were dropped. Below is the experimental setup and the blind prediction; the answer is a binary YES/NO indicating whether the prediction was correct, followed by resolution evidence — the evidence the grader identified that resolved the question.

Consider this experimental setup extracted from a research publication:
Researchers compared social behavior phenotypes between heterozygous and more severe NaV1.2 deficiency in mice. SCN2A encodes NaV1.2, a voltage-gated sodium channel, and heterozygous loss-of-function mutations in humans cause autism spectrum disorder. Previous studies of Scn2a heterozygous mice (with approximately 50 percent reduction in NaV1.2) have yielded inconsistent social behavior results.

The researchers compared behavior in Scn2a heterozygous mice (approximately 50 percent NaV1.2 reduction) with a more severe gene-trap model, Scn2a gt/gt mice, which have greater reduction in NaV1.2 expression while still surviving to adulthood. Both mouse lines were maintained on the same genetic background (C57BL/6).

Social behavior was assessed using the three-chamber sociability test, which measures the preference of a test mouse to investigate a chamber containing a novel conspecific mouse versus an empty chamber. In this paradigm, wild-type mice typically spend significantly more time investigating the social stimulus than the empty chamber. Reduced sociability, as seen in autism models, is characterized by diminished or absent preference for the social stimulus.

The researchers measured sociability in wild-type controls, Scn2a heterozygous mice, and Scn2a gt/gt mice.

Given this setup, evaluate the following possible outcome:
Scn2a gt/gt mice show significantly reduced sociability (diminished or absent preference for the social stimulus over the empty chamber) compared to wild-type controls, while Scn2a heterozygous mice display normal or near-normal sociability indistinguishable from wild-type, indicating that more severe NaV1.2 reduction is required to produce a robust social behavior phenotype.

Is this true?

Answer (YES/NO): YES